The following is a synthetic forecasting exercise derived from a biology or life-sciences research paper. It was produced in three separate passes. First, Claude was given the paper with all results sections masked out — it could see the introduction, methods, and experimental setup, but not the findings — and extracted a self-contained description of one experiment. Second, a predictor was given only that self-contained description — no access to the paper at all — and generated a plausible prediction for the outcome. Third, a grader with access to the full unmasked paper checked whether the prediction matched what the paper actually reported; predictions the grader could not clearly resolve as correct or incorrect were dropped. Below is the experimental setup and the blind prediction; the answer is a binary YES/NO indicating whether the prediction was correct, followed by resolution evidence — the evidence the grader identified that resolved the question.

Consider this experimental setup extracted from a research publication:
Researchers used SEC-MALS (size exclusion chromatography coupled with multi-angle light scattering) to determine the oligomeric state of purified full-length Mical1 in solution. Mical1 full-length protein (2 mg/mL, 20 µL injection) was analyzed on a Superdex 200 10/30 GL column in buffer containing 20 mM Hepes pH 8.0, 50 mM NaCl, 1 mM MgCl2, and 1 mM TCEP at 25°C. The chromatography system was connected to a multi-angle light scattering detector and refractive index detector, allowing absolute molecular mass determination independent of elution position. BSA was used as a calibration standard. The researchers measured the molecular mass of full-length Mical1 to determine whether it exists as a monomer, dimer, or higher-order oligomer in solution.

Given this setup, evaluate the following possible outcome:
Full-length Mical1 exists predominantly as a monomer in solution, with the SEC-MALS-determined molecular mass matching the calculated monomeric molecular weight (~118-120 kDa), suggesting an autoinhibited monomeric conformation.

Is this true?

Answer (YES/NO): YES